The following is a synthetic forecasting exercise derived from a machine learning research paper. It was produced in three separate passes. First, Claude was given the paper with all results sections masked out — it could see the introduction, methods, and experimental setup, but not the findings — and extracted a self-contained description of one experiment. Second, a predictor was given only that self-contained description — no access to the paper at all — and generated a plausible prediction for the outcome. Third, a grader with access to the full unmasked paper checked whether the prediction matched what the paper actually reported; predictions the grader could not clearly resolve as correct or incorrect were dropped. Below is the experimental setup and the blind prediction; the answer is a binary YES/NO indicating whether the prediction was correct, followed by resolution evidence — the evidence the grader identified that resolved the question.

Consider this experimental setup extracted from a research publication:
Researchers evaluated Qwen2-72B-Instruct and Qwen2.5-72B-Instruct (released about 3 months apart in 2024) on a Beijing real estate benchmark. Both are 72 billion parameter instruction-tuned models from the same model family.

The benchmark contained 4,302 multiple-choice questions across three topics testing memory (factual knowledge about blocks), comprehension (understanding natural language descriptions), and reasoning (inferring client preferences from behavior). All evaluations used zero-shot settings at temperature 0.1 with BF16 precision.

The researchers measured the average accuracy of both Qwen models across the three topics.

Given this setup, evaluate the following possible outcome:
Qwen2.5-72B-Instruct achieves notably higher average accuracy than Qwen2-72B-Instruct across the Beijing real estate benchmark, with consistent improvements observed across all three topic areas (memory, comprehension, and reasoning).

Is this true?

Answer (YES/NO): NO